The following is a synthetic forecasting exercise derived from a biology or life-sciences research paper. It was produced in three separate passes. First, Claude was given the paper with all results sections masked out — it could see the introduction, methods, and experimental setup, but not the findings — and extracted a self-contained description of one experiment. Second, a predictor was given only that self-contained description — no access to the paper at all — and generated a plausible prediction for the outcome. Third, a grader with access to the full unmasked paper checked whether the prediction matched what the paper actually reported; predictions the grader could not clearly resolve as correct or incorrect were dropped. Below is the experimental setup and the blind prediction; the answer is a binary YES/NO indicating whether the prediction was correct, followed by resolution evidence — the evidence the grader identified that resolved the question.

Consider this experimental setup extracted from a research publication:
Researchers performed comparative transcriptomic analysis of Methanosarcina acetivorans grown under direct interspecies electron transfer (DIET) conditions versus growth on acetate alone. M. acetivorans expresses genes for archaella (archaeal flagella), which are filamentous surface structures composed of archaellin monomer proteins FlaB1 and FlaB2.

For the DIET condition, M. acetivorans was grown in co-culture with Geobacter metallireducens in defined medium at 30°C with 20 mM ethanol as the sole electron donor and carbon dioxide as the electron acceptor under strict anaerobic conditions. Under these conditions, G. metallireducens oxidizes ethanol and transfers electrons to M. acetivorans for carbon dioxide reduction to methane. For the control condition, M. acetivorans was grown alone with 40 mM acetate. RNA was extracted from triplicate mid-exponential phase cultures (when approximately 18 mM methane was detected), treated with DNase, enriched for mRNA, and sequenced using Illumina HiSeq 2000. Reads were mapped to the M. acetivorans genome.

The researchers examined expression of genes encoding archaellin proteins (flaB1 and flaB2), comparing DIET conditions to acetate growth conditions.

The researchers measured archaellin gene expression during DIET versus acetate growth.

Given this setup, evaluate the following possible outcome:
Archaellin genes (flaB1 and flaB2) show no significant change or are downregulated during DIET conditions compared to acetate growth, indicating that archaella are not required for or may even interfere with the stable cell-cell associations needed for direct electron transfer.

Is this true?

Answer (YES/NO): NO